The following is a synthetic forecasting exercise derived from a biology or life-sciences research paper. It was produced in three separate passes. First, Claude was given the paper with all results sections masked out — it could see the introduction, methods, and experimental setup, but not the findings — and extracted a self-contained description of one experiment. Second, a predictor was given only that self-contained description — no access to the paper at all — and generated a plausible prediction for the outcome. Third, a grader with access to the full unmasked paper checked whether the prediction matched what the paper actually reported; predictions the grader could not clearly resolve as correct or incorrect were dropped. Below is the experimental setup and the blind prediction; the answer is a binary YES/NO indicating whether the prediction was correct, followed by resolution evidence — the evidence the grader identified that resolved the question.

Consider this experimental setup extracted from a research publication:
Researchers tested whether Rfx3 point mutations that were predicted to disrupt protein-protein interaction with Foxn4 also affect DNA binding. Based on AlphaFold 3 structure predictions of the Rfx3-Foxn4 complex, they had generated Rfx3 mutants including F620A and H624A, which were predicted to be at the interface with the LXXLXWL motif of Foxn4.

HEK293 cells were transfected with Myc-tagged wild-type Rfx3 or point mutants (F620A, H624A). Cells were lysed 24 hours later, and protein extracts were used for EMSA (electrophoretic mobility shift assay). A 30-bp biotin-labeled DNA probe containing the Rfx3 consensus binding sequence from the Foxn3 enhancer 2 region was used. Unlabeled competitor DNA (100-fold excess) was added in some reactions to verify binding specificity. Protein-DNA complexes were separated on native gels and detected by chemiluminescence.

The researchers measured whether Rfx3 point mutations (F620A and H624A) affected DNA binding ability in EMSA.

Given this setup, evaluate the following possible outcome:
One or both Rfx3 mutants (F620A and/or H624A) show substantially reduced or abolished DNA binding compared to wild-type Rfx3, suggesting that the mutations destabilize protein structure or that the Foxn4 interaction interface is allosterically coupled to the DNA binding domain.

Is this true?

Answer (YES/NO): NO